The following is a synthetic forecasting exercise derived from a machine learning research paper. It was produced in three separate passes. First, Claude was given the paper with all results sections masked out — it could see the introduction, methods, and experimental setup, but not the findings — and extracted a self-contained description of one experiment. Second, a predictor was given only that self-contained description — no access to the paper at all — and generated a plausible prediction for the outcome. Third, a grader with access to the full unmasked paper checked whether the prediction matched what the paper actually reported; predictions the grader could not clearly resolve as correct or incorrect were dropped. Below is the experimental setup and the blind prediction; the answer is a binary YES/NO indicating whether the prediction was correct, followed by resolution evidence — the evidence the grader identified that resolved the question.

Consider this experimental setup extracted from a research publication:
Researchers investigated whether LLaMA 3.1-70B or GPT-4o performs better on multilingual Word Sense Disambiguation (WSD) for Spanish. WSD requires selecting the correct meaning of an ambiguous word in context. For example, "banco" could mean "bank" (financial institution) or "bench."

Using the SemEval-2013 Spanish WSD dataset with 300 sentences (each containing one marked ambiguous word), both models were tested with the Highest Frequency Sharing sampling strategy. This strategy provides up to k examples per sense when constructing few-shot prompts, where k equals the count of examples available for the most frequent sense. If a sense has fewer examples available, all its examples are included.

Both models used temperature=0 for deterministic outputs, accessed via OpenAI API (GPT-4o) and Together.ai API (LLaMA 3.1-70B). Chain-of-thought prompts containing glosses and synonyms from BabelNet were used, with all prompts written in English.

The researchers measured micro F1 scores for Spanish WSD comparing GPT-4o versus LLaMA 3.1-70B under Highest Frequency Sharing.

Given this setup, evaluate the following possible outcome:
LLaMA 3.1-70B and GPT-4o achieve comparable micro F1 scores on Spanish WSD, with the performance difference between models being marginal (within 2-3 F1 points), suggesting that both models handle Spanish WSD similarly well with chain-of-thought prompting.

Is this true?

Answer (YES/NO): NO